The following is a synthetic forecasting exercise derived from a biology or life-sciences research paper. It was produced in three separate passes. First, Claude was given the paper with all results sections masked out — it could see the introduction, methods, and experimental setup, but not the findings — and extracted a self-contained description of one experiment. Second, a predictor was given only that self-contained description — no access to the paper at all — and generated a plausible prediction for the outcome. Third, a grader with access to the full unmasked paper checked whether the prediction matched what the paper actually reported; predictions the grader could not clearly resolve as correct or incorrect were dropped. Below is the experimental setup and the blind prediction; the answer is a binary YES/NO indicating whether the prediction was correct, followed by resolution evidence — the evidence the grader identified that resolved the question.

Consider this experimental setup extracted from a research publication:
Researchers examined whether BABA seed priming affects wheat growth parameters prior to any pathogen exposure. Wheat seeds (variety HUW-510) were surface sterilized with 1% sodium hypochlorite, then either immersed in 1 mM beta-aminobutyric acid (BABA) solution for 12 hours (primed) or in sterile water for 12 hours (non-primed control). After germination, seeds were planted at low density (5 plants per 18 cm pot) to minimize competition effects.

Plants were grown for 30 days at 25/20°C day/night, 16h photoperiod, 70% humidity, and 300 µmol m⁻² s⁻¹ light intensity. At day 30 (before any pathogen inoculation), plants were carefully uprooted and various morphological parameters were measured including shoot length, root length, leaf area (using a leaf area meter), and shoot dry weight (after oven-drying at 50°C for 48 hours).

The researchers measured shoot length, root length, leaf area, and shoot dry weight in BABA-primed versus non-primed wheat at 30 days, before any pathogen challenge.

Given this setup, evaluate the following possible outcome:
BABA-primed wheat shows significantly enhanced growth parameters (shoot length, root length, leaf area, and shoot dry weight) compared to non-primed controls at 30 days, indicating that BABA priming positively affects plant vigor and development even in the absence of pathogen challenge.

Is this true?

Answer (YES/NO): YES